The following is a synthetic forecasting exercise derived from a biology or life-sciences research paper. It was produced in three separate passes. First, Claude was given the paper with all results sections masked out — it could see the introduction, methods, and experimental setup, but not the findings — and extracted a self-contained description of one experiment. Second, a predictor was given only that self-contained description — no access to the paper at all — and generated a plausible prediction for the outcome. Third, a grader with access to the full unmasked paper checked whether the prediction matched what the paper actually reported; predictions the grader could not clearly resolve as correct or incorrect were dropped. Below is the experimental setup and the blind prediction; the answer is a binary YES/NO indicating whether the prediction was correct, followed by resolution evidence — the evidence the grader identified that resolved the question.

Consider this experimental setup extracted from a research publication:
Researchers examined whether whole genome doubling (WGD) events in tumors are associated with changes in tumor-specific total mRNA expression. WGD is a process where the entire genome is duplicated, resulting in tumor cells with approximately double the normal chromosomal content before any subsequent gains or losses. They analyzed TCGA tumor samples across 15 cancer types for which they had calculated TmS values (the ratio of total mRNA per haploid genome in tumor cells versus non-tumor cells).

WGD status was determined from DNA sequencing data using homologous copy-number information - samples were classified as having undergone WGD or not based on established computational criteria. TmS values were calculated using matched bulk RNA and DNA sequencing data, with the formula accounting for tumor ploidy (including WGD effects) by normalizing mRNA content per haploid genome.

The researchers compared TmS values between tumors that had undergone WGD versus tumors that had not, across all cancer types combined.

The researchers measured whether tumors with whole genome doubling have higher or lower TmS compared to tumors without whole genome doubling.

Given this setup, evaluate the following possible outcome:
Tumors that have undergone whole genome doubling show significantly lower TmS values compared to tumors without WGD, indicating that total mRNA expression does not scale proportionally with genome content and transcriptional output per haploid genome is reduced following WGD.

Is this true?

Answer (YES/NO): NO